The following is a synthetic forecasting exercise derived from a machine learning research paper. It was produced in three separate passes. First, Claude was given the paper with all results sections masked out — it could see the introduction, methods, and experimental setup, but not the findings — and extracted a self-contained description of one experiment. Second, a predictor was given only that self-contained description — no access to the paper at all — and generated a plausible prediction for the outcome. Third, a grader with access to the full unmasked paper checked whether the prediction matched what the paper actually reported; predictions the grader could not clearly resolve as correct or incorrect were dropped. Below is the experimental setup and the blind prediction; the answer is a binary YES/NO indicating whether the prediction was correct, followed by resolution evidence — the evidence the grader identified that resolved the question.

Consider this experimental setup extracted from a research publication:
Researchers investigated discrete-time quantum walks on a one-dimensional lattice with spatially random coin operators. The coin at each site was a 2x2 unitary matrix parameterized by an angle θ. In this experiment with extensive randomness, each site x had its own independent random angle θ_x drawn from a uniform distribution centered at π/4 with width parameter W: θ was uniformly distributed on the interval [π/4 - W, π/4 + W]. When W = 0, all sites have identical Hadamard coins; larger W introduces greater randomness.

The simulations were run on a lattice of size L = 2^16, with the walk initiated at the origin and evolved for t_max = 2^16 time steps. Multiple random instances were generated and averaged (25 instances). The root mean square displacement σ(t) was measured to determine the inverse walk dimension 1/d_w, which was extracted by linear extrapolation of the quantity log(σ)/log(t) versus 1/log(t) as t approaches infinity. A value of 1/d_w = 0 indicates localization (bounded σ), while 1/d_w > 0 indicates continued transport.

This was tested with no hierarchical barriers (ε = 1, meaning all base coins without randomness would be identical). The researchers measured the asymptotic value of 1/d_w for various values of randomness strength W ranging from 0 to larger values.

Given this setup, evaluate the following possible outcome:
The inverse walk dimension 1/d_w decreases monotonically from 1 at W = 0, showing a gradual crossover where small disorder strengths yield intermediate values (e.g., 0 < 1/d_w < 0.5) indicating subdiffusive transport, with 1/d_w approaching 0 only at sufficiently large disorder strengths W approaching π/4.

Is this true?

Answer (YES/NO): NO